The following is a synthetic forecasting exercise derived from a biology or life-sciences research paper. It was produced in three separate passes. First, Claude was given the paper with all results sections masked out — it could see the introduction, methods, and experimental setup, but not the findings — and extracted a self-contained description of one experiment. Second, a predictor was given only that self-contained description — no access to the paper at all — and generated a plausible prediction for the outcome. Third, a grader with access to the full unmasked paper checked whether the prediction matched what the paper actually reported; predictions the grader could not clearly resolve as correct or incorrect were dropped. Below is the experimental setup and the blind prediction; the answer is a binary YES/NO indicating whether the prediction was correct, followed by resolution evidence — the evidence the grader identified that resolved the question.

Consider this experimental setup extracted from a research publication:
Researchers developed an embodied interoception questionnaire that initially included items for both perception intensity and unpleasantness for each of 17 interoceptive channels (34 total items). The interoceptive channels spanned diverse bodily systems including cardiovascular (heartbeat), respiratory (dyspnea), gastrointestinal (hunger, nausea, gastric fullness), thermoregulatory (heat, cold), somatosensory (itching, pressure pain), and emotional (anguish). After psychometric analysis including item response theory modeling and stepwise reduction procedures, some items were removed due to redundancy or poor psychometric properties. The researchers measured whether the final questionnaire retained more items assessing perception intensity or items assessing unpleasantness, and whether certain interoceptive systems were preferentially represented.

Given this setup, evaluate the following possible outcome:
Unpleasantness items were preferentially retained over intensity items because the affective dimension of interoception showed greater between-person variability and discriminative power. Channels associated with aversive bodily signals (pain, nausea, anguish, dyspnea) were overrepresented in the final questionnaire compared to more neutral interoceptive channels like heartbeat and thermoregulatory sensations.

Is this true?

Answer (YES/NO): NO